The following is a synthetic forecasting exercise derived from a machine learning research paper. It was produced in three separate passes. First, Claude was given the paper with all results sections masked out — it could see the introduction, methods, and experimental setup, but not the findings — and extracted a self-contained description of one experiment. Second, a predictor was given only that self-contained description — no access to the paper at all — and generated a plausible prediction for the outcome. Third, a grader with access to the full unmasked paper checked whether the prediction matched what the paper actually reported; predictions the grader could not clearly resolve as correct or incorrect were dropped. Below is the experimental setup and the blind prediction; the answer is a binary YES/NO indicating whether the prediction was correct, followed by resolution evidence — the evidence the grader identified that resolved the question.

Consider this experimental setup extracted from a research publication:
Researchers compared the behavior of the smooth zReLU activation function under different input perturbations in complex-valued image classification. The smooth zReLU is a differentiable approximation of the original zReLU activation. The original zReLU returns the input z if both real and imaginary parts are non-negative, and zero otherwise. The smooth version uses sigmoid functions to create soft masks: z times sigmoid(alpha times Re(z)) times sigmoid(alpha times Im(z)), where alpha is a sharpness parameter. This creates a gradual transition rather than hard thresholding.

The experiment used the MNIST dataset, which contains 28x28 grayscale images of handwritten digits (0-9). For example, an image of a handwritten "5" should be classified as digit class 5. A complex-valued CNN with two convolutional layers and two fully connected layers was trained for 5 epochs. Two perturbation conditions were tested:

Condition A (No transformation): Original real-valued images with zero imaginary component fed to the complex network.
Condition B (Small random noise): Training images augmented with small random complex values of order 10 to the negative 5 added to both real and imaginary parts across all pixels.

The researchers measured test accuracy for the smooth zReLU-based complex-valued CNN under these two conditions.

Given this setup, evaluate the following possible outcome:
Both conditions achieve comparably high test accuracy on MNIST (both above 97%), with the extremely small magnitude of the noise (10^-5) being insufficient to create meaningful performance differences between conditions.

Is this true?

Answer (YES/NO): NO